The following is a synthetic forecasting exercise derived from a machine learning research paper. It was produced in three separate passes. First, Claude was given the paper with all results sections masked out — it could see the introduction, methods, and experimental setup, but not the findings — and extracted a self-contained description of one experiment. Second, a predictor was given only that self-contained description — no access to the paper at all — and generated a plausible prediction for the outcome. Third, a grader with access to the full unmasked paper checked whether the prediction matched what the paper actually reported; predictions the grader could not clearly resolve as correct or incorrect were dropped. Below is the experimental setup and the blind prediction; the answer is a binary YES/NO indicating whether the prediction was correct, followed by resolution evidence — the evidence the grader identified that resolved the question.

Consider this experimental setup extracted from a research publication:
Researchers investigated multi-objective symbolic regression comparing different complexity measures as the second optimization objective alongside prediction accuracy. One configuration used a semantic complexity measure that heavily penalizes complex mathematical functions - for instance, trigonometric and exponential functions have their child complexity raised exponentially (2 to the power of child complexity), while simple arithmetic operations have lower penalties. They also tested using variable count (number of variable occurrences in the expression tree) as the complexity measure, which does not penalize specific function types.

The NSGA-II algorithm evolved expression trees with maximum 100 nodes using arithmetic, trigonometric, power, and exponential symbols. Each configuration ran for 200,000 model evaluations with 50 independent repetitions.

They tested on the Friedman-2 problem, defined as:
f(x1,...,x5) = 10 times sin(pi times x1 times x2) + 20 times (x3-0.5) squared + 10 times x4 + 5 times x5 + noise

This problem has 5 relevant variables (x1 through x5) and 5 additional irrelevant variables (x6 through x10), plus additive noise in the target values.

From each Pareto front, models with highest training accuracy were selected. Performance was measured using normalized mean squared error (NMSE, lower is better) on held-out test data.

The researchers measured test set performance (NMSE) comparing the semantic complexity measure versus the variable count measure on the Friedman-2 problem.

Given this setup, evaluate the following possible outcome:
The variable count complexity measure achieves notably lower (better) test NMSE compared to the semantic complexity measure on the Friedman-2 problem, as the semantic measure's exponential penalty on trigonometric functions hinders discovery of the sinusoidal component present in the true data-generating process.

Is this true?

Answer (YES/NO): YES